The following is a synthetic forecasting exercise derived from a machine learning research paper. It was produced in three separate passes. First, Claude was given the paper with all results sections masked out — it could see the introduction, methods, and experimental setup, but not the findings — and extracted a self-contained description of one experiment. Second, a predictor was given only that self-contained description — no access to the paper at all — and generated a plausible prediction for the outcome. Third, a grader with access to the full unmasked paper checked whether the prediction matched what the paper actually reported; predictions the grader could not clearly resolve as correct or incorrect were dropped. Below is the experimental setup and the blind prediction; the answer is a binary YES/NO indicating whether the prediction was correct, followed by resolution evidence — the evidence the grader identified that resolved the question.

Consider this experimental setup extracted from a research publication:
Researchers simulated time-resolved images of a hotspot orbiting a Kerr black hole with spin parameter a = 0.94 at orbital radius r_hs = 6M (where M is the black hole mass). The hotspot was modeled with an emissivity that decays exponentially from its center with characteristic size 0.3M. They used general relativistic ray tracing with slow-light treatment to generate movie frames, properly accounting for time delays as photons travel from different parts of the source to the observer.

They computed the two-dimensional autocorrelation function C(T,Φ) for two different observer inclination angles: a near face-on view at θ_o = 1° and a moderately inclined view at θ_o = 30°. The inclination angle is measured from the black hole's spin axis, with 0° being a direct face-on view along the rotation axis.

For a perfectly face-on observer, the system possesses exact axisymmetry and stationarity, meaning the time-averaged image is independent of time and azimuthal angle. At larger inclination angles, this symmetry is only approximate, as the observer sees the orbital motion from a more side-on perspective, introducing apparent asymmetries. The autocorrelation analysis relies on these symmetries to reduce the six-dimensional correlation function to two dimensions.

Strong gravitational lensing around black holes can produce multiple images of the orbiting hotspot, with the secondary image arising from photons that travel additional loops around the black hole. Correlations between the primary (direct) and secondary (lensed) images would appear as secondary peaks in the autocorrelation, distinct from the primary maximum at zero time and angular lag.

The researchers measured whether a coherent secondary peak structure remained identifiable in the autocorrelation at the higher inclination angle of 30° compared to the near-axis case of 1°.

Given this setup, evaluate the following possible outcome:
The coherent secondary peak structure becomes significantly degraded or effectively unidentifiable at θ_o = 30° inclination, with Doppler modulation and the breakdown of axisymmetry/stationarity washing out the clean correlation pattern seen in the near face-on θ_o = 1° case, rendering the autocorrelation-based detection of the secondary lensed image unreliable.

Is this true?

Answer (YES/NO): NO